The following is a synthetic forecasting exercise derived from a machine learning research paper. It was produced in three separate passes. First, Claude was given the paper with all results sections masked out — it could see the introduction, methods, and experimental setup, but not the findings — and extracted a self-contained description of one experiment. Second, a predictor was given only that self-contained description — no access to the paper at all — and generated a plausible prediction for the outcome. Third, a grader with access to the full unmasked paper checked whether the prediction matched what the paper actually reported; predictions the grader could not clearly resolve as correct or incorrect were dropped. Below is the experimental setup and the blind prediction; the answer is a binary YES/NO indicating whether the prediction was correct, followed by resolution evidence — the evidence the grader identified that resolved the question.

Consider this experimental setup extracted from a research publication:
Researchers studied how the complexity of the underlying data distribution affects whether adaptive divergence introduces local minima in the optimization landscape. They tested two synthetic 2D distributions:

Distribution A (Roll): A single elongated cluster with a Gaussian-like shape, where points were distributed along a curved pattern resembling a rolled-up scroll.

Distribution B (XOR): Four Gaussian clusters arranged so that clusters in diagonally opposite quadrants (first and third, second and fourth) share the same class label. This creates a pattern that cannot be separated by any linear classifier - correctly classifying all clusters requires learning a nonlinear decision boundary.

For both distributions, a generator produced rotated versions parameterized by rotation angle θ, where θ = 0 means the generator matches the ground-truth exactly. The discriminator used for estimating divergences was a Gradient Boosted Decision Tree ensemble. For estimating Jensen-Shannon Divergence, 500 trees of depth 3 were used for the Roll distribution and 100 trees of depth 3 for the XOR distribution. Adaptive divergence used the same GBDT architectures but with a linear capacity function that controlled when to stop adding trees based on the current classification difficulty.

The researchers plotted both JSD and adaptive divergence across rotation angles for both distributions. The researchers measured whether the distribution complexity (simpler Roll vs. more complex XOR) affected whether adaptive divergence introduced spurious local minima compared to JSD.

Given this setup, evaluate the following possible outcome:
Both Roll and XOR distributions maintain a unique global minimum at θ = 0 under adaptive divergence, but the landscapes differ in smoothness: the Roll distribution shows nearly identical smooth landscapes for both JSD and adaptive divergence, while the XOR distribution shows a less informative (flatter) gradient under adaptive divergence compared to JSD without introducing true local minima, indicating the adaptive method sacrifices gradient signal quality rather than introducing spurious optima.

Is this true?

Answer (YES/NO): NO